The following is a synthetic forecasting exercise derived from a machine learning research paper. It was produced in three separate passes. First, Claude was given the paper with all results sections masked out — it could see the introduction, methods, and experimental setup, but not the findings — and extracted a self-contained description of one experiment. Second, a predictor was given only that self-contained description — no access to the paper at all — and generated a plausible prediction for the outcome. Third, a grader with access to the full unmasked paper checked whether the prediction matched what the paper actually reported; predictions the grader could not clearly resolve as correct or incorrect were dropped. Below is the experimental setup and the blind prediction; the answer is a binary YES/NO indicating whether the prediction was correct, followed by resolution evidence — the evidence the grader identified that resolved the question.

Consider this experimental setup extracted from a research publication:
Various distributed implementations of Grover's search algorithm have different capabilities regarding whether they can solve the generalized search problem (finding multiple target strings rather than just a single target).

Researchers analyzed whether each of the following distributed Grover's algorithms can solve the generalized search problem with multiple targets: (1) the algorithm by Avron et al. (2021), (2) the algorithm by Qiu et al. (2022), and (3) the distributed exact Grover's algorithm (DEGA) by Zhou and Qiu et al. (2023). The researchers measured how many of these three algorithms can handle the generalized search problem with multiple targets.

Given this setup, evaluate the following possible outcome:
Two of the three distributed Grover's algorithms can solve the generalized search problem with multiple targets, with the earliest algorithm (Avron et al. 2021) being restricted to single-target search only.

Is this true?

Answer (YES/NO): NO